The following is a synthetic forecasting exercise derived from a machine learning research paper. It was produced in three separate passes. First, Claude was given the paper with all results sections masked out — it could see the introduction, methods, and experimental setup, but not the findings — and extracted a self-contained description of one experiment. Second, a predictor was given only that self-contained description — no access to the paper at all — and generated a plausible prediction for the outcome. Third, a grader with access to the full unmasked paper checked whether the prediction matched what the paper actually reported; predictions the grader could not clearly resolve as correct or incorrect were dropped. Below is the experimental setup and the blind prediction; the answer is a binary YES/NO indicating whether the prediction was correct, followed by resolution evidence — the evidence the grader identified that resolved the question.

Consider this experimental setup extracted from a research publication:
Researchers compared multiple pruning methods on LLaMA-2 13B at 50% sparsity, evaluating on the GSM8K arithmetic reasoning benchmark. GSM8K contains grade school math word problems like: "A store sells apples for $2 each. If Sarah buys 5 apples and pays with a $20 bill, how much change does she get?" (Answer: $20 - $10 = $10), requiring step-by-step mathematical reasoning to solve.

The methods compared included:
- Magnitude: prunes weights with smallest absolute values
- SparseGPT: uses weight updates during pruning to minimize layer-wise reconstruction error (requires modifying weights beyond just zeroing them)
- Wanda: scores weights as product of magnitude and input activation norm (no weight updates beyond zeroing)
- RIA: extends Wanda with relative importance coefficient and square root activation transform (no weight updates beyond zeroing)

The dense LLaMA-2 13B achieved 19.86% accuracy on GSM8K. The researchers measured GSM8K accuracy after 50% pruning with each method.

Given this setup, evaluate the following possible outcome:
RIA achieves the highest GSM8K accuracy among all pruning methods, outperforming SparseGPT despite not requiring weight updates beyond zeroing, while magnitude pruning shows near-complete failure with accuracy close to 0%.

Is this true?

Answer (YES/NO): NO